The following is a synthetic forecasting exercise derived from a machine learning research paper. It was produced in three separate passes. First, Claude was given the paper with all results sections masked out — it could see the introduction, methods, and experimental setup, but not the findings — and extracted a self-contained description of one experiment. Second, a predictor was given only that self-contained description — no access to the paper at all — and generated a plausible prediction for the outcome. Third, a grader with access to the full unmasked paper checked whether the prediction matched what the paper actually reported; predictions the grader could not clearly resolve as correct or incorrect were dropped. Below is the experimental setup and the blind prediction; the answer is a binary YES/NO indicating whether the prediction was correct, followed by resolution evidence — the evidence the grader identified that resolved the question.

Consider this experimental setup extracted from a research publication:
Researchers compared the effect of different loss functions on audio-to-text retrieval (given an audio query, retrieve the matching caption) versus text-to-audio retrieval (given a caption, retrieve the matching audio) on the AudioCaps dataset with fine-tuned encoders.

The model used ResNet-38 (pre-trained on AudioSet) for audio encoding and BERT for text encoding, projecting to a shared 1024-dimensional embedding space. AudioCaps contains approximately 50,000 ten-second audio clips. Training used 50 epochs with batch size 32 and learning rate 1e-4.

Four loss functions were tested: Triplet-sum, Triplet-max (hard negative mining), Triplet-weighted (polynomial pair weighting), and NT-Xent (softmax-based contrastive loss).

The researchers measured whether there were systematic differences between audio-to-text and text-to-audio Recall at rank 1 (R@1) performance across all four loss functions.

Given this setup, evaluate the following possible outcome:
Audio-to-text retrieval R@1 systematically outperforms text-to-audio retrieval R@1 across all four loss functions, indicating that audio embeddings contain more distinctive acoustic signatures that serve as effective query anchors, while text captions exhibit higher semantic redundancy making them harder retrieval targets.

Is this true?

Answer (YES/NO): YES